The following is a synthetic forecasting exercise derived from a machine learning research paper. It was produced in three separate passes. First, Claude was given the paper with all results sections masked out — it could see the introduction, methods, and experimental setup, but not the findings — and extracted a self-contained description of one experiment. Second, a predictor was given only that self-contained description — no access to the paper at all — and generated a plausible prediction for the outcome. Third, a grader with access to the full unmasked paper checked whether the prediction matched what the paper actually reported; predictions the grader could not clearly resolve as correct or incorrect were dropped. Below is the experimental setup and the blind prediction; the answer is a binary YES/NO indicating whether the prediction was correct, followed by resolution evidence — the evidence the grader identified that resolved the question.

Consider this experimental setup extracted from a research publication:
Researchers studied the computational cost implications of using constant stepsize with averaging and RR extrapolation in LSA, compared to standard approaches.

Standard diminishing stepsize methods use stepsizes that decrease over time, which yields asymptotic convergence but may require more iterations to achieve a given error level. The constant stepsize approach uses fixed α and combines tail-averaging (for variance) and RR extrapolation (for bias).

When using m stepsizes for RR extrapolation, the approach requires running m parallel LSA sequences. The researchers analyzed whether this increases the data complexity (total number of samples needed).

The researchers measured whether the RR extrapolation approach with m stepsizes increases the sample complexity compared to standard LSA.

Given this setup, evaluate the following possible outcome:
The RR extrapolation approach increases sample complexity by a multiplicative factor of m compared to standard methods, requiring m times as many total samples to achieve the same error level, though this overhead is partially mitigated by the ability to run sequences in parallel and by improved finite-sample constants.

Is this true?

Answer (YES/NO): NO